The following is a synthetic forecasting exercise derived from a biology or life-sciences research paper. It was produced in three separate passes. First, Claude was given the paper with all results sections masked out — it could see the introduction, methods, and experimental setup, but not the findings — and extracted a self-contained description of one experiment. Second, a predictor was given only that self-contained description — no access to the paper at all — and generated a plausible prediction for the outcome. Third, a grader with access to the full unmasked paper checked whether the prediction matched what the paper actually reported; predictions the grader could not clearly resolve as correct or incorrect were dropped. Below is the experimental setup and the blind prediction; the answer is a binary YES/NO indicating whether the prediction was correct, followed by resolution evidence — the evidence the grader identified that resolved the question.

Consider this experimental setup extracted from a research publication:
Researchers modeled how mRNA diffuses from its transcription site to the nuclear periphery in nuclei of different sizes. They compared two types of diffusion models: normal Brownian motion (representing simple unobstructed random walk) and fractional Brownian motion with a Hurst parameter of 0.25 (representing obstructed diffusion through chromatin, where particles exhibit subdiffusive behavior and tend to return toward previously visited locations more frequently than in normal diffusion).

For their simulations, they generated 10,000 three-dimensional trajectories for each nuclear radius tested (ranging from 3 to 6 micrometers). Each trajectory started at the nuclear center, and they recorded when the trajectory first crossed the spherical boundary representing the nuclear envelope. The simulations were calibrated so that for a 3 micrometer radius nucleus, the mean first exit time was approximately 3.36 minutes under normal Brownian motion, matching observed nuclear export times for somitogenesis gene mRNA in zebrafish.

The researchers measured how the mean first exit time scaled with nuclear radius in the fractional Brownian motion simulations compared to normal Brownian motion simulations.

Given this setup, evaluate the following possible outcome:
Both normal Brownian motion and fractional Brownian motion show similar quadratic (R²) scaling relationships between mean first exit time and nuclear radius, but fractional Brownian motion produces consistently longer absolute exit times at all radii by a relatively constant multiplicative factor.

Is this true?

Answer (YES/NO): NO